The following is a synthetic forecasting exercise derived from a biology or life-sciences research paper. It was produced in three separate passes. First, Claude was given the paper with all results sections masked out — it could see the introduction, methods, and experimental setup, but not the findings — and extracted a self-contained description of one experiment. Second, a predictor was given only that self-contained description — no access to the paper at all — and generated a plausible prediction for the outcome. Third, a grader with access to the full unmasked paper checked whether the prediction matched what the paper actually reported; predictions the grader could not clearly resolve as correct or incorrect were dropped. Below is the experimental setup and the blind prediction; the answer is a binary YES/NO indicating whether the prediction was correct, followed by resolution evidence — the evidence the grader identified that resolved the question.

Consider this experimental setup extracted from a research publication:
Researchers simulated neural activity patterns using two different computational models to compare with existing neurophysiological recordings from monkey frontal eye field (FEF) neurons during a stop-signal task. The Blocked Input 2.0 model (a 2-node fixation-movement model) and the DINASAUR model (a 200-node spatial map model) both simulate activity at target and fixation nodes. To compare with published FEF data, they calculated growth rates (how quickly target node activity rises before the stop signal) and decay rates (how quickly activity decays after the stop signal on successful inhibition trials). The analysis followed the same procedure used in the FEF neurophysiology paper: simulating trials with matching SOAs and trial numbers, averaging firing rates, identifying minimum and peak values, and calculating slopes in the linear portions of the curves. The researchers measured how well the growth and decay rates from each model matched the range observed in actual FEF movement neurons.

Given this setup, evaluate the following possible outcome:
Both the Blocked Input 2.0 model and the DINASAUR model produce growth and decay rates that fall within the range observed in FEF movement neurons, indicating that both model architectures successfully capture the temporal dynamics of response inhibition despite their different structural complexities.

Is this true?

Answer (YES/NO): YES